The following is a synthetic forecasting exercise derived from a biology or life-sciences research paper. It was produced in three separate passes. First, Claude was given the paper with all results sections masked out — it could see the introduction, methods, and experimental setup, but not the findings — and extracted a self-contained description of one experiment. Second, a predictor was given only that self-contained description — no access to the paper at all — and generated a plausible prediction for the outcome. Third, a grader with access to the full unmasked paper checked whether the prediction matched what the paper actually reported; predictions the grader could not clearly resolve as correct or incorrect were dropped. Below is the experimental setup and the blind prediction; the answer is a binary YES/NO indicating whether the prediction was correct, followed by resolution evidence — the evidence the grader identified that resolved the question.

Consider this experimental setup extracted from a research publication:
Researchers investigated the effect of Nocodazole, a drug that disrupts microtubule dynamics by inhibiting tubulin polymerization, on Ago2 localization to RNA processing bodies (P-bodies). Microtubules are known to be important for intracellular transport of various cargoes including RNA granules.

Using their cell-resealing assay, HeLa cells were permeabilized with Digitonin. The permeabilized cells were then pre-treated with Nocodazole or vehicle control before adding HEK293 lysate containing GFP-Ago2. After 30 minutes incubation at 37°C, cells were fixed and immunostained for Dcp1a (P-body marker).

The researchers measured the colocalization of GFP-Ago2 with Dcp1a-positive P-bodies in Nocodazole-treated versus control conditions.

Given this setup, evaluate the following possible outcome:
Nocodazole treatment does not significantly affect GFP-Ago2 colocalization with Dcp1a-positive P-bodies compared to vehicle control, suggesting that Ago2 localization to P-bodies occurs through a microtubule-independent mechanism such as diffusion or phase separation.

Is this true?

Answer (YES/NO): NO